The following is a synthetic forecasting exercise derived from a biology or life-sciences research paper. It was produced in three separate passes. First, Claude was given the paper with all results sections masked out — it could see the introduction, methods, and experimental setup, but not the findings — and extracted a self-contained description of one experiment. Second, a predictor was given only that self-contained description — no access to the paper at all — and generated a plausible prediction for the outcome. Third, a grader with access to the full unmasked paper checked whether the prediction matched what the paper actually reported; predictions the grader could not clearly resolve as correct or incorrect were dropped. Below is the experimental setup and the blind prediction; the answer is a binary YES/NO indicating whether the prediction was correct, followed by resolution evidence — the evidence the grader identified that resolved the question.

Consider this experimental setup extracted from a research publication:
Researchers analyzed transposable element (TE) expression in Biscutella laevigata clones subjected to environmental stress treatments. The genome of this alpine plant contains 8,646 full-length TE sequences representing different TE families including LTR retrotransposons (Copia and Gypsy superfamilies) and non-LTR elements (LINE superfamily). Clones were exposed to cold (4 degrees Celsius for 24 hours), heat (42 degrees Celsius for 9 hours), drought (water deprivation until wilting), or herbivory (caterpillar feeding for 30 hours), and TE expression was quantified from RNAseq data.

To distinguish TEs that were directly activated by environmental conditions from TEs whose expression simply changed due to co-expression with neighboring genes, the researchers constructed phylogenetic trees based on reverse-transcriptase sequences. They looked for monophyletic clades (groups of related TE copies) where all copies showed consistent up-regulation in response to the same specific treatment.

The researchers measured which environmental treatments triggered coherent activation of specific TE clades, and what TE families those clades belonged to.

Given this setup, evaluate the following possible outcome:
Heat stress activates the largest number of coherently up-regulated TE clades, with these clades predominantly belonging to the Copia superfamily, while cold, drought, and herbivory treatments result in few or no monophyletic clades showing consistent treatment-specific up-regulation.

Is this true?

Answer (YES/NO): NO